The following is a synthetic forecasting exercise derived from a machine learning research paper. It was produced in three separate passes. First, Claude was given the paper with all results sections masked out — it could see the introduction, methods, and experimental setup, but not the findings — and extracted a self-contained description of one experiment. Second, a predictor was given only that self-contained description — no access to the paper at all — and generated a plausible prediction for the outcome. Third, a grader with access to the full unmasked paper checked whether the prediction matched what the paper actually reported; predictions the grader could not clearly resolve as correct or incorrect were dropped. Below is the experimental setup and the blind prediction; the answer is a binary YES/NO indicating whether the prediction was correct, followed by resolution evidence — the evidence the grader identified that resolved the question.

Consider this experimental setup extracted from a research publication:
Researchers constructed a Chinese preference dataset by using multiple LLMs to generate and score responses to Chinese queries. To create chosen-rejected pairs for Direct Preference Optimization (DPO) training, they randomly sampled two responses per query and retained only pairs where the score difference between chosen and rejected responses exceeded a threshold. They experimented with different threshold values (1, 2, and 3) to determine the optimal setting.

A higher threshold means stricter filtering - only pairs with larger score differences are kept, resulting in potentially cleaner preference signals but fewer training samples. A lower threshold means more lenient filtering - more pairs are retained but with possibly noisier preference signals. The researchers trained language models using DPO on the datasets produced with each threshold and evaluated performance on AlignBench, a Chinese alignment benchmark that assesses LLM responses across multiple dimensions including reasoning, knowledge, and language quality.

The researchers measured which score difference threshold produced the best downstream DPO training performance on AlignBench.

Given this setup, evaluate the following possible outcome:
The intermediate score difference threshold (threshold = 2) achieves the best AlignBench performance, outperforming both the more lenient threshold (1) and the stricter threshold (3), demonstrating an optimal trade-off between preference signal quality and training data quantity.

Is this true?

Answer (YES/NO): YES